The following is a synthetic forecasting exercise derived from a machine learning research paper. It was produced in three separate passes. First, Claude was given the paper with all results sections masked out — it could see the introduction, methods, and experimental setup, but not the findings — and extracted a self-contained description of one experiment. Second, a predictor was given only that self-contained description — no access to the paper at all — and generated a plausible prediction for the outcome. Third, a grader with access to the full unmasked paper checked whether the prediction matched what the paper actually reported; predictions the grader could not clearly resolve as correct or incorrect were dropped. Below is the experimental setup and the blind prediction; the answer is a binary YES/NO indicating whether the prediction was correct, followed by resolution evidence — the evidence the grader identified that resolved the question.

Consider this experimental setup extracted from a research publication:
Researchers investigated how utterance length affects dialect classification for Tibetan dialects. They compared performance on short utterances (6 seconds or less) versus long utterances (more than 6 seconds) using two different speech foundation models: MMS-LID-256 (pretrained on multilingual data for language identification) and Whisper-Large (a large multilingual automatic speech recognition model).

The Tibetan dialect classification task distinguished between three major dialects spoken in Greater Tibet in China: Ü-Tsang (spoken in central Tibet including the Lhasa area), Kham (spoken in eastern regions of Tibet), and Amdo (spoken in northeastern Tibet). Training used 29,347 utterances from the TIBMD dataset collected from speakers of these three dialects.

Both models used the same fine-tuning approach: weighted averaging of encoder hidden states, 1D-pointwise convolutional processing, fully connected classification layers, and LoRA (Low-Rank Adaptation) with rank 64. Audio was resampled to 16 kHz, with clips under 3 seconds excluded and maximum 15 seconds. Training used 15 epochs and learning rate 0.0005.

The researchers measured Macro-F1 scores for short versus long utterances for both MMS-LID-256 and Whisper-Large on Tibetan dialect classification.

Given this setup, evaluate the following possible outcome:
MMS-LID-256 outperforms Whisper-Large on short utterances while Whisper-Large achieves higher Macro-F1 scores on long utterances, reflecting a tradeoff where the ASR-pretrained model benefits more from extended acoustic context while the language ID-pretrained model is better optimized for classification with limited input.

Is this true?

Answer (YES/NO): NO